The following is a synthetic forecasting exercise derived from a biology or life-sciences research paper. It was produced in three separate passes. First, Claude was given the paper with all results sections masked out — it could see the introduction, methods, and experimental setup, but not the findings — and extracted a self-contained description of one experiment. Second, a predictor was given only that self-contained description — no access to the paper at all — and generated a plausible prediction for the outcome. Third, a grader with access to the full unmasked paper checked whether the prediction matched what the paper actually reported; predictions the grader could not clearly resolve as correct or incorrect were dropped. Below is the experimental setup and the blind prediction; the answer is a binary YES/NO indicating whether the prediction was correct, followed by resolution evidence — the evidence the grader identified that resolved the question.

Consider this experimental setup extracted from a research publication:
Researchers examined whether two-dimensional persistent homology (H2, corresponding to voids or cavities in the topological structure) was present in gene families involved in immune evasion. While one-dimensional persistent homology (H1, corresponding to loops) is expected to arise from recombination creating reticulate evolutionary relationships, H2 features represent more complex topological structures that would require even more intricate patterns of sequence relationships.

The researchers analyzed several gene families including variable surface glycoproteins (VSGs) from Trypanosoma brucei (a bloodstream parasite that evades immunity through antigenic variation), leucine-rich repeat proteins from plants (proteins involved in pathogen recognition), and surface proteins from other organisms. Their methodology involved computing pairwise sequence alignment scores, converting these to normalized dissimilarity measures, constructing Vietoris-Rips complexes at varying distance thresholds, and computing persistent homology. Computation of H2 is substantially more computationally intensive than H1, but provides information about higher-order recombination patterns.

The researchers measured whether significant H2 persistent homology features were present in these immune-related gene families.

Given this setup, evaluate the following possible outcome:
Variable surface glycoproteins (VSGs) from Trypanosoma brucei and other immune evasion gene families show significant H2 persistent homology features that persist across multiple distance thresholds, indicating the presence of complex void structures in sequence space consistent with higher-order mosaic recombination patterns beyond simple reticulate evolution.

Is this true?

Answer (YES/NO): NO